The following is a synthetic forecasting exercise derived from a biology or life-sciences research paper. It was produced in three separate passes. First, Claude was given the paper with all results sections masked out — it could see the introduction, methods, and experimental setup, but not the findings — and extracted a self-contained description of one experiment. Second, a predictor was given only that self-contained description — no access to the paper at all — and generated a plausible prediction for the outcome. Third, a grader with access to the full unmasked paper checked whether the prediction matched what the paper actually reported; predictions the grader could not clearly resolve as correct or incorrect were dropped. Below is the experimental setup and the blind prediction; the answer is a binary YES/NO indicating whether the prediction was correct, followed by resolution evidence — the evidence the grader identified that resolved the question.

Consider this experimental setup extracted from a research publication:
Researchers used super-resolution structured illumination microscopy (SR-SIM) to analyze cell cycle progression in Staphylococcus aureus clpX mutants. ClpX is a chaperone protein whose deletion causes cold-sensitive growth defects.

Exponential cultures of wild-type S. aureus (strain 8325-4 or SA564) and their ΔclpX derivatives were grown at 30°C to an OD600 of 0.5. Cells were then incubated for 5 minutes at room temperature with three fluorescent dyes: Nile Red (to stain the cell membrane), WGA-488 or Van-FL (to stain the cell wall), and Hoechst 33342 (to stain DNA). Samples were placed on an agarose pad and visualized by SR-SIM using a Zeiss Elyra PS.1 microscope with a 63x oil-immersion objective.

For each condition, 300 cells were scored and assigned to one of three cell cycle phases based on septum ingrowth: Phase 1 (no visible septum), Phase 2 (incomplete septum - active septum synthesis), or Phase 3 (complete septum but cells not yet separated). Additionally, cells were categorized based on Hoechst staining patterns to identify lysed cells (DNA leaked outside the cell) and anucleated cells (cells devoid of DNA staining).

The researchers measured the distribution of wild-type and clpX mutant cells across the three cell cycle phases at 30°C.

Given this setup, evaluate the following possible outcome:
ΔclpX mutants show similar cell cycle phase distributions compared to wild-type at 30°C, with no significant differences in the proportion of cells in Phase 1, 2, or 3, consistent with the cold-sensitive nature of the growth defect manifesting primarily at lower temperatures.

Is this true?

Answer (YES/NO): NO